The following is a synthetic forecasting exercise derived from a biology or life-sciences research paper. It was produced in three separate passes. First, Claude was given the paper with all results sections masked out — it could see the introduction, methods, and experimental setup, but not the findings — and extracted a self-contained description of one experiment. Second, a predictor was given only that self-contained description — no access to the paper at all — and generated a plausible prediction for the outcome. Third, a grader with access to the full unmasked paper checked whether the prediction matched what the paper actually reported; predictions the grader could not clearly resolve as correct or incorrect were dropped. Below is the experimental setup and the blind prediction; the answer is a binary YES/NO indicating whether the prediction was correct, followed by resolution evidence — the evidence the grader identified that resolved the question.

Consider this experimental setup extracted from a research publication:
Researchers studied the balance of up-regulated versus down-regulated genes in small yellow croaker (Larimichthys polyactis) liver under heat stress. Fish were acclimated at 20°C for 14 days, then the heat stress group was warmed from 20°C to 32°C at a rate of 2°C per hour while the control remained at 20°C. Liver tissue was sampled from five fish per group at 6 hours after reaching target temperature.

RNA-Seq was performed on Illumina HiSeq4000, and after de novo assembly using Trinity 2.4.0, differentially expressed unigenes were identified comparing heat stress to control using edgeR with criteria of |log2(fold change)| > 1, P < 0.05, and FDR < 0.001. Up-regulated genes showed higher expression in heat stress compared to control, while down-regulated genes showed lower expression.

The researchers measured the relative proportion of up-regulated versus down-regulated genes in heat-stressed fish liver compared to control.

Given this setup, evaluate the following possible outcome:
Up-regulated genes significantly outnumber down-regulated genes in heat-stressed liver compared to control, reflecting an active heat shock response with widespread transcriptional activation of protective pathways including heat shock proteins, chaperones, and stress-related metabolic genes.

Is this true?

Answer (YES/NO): YES